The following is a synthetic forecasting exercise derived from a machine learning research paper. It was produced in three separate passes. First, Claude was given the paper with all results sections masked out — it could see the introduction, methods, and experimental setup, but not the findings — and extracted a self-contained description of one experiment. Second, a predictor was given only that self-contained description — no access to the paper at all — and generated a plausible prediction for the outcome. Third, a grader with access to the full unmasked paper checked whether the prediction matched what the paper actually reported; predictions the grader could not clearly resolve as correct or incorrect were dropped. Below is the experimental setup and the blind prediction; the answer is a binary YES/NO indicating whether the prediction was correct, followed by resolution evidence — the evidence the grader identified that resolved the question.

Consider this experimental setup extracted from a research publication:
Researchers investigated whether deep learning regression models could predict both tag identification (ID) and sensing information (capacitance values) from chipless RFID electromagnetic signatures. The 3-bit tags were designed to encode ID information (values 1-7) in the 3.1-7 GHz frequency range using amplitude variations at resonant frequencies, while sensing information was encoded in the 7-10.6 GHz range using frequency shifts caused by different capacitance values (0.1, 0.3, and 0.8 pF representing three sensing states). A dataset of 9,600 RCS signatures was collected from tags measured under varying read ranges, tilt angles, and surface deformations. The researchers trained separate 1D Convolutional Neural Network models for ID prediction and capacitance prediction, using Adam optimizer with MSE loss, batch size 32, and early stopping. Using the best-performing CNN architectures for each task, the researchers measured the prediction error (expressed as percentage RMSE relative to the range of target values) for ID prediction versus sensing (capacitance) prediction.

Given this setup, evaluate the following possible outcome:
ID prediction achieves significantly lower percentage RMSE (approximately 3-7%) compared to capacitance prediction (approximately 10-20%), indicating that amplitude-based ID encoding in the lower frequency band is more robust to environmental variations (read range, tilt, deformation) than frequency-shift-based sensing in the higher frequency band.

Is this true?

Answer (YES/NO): NO